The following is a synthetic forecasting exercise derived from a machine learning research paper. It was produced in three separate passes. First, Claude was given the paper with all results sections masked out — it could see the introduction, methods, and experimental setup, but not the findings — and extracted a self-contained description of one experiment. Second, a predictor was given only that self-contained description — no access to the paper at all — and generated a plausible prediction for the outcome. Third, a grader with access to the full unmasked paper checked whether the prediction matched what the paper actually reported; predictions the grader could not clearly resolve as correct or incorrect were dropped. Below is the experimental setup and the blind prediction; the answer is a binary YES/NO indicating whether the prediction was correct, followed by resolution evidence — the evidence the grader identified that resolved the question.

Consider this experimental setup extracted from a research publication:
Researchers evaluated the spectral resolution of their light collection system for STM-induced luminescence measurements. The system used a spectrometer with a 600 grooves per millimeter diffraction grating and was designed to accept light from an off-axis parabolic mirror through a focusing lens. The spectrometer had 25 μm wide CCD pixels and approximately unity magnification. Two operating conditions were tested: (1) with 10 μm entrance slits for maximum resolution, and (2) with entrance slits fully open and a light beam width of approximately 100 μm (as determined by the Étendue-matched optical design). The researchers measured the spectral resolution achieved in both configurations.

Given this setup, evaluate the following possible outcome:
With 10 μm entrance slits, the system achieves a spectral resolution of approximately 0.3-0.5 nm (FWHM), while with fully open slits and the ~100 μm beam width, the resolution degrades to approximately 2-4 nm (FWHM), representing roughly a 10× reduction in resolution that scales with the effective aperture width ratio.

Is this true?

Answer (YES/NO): NO